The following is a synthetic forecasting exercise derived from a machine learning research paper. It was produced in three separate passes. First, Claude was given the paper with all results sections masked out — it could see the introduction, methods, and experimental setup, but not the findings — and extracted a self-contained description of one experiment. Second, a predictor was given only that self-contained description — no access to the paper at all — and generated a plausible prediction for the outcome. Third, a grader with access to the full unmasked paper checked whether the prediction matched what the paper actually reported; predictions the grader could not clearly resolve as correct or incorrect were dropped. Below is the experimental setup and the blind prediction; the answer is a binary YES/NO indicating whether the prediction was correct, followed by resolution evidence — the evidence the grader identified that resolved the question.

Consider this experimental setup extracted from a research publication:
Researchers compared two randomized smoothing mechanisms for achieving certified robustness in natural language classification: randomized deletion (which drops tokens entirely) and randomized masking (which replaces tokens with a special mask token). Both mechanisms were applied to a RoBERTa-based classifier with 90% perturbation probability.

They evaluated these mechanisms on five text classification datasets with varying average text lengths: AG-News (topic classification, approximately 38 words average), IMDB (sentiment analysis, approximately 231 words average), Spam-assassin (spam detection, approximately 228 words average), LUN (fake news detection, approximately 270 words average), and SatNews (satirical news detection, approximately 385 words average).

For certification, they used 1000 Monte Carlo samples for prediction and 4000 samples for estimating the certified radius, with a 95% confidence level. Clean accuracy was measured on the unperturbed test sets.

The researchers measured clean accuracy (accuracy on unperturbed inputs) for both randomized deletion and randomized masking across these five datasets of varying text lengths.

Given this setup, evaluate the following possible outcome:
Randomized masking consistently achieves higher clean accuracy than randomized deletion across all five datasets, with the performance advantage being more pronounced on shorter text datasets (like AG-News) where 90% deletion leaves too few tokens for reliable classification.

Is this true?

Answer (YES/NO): NO